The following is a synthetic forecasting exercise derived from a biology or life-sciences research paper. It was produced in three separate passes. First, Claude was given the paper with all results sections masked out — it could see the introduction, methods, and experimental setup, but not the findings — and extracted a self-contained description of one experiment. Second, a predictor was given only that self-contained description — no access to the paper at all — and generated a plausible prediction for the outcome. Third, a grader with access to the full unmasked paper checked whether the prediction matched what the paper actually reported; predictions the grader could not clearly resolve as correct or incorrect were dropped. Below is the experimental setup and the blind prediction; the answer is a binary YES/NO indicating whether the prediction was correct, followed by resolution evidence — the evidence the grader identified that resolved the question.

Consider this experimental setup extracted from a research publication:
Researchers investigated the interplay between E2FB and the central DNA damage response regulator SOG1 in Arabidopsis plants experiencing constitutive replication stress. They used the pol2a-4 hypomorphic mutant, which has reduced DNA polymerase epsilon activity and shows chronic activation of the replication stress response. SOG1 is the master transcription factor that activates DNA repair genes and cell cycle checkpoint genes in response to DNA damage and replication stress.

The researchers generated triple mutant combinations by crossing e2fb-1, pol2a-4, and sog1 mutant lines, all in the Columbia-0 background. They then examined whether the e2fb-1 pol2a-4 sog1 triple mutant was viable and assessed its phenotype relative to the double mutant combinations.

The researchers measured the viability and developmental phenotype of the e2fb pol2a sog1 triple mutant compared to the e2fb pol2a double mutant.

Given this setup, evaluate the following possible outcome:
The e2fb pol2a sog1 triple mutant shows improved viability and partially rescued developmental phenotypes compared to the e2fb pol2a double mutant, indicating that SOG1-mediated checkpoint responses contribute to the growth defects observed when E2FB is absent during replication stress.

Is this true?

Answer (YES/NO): NO